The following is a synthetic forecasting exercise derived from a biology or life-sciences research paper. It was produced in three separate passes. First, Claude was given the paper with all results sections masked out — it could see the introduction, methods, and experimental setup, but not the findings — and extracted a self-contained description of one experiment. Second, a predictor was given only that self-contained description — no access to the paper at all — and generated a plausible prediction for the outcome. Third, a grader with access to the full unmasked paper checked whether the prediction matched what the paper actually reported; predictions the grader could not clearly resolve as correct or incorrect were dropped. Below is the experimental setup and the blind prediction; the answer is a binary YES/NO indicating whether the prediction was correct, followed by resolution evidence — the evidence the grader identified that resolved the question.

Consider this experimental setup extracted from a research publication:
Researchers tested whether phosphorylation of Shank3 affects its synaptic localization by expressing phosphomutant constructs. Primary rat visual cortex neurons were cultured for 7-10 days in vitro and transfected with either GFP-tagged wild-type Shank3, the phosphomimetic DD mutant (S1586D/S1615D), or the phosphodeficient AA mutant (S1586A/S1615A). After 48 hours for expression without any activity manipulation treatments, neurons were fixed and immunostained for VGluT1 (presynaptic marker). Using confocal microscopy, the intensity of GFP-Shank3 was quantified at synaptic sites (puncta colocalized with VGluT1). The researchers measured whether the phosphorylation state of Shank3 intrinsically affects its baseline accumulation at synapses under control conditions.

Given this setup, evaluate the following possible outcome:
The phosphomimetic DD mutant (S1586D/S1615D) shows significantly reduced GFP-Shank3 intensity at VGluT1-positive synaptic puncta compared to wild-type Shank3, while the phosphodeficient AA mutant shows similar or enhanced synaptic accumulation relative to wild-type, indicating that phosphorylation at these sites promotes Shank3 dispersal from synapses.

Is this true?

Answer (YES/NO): YES